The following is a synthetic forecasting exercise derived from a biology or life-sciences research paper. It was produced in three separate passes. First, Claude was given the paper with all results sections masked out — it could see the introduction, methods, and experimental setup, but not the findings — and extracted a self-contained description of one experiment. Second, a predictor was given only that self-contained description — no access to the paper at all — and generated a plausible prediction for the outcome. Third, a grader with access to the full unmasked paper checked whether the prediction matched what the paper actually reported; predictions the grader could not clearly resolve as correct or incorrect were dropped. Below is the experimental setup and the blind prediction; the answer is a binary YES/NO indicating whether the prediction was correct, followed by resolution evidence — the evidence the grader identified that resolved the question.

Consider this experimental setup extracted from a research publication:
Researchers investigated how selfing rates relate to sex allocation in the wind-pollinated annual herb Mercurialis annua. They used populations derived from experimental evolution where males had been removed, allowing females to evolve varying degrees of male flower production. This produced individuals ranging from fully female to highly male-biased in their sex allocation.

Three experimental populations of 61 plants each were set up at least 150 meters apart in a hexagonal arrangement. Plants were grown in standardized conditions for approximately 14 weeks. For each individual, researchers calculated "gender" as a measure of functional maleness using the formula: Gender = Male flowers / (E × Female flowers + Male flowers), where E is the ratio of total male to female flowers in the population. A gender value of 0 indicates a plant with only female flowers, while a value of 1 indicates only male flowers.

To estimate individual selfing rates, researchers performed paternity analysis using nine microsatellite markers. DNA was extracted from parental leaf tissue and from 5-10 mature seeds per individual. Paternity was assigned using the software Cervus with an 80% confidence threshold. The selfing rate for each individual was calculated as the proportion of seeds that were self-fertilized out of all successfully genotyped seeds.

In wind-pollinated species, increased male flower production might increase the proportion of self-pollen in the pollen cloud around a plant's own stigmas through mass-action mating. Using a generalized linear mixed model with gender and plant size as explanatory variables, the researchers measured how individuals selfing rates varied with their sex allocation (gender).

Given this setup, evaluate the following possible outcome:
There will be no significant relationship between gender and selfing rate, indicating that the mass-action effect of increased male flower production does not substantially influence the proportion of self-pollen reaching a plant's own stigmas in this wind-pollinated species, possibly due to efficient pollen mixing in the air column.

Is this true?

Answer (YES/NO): NO